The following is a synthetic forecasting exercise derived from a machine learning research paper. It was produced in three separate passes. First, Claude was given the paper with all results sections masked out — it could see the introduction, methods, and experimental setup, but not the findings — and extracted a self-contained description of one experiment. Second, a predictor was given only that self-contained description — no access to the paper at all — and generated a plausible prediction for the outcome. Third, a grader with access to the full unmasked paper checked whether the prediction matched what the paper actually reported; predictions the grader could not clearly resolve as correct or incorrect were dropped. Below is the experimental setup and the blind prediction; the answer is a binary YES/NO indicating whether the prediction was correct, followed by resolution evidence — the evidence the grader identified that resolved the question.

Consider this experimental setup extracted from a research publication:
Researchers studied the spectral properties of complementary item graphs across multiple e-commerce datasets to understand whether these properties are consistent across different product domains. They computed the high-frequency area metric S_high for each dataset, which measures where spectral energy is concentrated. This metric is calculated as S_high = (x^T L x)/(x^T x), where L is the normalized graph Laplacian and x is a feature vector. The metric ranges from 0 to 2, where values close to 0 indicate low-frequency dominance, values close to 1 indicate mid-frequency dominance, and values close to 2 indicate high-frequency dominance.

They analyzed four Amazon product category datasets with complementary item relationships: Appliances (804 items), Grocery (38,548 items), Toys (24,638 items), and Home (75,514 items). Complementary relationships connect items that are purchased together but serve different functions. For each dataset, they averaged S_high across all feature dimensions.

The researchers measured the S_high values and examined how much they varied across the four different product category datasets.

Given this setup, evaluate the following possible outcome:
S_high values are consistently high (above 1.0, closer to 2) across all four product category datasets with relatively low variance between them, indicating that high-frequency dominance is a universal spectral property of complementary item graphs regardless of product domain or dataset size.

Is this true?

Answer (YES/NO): NO